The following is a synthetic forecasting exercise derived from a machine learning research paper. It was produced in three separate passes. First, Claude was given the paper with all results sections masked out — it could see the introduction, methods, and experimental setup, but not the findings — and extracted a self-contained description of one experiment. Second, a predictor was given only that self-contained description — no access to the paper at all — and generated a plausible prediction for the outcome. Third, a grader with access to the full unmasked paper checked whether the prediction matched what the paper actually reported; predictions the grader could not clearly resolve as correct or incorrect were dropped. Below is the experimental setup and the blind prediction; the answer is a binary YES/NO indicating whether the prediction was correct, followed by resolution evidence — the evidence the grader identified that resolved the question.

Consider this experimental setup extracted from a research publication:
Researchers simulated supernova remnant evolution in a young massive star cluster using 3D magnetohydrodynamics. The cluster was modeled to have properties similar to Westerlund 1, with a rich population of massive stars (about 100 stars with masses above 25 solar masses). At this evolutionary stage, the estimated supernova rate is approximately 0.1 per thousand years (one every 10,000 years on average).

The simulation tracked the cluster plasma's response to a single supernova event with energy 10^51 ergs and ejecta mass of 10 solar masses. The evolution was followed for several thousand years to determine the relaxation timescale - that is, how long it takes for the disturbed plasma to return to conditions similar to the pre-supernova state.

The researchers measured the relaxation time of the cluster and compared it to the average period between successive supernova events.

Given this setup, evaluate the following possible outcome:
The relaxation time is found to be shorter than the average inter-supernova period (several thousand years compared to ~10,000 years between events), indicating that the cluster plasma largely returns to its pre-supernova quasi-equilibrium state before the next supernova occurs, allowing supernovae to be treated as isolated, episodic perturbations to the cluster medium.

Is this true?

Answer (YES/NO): YES